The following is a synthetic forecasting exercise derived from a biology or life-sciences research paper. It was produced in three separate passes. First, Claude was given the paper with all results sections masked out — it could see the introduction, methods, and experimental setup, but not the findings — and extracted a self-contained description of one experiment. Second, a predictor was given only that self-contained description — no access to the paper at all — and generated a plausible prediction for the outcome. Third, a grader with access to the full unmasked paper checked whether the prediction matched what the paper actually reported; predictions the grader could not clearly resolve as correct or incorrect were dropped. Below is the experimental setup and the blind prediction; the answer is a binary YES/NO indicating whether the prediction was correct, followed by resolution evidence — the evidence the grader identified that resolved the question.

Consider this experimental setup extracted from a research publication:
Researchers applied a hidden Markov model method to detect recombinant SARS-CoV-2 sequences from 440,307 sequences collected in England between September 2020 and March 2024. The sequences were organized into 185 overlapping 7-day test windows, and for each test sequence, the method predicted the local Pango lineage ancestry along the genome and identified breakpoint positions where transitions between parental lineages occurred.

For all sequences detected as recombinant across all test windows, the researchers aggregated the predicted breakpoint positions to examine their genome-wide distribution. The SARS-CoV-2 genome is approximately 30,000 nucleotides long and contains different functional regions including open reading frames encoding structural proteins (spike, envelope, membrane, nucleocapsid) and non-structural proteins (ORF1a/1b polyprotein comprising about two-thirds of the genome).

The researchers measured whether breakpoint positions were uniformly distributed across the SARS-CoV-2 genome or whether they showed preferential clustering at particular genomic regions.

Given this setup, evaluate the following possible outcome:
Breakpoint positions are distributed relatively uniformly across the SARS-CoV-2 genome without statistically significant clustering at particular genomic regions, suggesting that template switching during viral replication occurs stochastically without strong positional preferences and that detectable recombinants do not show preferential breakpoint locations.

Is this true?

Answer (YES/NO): NO